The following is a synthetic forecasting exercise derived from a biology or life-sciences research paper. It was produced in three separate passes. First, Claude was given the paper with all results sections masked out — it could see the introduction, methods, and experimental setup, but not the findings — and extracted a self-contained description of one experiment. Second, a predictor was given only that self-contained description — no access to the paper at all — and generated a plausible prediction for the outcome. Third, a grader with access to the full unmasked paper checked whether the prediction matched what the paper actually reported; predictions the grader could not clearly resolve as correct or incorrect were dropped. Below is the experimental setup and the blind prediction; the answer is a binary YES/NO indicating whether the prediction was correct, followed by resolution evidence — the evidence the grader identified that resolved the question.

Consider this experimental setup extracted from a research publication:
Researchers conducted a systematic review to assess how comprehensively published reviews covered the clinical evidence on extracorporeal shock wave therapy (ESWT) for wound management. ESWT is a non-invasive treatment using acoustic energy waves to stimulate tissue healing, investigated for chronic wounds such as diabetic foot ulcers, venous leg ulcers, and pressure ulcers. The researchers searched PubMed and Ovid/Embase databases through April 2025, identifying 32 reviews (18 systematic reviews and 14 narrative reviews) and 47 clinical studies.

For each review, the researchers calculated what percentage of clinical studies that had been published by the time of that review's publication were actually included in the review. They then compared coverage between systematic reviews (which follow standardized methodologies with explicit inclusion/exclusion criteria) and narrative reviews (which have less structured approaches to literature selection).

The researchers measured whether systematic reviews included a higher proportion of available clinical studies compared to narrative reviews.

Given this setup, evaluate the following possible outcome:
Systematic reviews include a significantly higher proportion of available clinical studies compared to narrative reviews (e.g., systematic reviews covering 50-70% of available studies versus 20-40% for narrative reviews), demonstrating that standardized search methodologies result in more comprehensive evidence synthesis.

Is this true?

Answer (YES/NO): NO